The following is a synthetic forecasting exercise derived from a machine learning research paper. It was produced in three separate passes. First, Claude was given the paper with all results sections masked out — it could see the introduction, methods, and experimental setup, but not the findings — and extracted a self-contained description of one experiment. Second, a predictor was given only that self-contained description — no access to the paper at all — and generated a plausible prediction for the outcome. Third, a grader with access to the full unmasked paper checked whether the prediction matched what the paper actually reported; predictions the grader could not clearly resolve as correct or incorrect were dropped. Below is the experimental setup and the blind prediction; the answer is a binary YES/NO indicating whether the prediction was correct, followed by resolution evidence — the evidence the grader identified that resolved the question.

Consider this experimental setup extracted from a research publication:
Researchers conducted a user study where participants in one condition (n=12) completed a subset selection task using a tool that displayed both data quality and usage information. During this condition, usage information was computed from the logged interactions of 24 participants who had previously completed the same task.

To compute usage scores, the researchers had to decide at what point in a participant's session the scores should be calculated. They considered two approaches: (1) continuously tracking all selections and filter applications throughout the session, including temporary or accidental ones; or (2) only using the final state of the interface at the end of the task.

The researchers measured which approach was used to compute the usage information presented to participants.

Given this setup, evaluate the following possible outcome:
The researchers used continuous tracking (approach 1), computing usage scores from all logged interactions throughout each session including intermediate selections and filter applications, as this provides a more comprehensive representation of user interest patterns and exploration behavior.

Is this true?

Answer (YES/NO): NO